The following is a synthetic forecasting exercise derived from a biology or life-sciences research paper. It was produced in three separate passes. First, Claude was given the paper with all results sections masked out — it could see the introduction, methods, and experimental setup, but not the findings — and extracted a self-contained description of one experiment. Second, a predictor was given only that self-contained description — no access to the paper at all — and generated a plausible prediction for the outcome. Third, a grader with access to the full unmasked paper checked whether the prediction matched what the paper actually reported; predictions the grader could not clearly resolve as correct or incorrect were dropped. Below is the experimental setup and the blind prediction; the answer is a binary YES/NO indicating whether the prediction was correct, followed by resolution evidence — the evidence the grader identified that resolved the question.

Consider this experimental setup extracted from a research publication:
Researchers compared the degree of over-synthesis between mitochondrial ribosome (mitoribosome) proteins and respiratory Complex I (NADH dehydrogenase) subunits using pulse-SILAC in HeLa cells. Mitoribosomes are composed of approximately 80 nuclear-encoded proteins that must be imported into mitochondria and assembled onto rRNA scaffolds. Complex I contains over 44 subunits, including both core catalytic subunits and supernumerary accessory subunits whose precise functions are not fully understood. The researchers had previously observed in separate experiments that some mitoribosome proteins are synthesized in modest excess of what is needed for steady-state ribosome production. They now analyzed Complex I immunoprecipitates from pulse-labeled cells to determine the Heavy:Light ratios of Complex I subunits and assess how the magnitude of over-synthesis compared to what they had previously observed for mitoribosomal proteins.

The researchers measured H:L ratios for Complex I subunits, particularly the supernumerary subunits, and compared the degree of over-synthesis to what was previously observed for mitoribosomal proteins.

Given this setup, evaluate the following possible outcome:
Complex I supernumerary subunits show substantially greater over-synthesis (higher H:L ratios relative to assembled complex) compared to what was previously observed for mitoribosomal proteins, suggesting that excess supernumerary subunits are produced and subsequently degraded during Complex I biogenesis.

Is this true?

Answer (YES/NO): YES